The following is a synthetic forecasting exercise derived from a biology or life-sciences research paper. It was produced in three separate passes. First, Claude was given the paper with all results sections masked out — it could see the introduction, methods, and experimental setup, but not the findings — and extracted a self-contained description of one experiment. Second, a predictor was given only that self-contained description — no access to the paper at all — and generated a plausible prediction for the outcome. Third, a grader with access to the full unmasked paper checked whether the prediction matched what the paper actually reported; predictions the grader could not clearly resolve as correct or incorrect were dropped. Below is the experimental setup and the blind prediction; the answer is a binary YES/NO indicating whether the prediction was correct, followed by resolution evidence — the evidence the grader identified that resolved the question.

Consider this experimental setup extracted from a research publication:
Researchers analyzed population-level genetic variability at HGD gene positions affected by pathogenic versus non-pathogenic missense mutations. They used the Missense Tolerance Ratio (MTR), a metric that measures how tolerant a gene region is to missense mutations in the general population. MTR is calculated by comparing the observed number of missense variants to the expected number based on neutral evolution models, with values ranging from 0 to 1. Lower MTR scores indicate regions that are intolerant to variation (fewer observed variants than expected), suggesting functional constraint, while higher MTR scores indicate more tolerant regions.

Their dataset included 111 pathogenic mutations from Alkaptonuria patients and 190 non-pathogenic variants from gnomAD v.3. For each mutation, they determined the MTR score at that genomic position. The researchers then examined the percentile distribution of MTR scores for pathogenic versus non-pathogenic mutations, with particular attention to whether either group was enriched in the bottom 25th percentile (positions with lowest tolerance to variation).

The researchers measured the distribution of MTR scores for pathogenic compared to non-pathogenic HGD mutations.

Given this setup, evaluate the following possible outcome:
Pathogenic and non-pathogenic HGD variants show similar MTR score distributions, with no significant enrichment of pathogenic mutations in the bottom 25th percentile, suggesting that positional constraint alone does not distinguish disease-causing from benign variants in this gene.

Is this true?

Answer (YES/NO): NO